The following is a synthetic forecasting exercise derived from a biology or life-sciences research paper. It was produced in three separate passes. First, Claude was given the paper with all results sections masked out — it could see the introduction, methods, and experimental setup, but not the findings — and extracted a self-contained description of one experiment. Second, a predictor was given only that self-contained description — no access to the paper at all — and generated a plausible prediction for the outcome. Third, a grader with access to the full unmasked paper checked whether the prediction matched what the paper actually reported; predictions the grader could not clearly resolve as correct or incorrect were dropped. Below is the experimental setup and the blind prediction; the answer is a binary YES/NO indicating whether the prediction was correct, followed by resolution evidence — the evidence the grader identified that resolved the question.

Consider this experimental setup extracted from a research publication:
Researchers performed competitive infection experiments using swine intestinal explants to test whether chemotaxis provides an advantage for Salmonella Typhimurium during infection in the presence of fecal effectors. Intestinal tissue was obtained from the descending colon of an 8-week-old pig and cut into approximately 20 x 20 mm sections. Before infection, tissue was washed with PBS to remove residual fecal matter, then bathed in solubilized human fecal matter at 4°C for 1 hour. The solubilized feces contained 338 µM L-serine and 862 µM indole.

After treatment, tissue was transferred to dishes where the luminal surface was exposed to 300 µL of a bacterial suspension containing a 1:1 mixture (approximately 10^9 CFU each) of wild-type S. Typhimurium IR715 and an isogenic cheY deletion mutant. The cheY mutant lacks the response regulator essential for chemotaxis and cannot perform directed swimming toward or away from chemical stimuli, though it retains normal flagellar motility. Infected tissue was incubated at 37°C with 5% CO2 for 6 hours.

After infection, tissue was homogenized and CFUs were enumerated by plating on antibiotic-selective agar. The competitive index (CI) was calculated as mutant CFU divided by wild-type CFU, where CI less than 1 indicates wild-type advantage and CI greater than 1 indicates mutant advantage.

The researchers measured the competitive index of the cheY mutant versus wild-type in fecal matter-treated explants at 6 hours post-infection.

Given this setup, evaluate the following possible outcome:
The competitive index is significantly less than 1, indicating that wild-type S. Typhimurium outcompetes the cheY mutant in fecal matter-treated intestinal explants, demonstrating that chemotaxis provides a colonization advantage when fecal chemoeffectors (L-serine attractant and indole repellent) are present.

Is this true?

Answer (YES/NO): YES